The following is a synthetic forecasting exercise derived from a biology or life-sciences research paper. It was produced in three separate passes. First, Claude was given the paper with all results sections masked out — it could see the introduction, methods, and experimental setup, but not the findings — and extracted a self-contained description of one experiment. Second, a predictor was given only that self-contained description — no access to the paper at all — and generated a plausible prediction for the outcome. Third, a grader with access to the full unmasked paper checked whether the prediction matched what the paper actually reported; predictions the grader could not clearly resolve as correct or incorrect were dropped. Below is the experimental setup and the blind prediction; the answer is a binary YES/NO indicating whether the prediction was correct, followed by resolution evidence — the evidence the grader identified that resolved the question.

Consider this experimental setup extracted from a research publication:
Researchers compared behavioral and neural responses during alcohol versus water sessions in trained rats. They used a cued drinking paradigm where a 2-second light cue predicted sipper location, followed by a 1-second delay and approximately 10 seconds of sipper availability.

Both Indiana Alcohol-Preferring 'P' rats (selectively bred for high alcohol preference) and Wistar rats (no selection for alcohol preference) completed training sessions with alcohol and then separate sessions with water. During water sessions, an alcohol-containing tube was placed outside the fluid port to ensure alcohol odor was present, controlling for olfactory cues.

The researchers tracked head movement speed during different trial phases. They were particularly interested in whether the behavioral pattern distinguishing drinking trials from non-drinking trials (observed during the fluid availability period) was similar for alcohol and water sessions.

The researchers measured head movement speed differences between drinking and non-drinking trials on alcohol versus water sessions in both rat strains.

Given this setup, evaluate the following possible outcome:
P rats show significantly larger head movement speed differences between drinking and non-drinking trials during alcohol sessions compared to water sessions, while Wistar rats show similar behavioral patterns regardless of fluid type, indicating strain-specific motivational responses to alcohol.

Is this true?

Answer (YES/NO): NO